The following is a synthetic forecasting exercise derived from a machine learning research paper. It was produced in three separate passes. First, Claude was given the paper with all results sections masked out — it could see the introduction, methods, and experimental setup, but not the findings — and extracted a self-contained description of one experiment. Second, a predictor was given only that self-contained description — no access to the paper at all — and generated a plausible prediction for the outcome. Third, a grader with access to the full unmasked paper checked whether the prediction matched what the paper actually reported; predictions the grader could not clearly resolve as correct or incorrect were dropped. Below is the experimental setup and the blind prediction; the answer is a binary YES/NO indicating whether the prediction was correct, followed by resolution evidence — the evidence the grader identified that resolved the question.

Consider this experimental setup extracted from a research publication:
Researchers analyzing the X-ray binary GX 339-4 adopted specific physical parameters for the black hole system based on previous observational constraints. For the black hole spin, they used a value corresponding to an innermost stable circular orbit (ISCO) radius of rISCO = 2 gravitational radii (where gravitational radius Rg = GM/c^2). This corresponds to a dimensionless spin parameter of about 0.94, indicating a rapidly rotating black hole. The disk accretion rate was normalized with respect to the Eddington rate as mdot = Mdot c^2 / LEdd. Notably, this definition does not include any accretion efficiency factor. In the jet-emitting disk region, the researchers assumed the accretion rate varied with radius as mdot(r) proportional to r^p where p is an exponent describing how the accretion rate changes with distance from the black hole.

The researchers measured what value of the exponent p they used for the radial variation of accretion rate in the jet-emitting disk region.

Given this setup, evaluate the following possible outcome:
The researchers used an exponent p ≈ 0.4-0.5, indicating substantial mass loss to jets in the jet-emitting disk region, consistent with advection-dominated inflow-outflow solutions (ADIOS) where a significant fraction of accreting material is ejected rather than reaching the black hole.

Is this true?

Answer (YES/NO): NO